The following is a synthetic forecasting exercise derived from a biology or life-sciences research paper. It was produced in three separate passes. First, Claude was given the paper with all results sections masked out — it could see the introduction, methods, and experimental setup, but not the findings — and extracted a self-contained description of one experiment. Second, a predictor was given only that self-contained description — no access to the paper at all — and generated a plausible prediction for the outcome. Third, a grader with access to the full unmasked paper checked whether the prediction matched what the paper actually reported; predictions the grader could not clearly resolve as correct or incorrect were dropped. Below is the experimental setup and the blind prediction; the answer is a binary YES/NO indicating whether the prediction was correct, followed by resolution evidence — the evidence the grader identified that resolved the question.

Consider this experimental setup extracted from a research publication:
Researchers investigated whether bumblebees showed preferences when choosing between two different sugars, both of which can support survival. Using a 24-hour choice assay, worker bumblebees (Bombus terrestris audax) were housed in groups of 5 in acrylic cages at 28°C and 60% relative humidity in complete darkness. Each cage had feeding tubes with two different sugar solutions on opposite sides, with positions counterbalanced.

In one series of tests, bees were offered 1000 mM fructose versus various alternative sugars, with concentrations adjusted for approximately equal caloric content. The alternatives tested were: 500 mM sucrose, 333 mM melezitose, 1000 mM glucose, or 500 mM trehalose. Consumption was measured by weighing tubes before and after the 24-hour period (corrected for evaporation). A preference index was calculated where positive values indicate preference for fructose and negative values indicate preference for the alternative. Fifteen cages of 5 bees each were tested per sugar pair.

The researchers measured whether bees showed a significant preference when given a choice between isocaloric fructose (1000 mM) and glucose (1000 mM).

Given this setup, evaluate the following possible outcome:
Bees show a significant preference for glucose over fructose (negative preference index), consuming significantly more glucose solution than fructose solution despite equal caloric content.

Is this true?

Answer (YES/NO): NO